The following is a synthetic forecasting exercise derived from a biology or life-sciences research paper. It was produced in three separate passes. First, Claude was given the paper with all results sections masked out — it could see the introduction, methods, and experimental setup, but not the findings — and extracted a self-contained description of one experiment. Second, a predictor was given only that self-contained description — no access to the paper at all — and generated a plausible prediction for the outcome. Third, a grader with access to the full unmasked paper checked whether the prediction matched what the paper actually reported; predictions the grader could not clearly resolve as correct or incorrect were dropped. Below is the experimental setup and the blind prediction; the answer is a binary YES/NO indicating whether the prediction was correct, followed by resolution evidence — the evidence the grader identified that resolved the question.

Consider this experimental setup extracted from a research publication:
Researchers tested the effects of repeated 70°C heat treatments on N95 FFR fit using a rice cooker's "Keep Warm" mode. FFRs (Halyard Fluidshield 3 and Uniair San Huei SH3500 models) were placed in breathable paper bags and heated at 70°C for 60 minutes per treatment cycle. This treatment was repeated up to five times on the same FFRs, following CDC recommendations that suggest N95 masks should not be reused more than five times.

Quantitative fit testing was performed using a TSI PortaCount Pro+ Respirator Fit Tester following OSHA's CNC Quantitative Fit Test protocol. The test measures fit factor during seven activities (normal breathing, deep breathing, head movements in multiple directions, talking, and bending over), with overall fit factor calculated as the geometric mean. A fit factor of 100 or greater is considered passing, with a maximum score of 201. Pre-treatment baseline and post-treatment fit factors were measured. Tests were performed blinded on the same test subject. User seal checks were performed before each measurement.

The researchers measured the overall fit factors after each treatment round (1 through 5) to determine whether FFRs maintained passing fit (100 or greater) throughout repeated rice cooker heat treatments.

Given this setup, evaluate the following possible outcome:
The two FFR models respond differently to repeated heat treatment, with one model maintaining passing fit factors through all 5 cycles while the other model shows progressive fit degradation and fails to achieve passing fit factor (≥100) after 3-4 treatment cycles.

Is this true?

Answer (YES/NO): NO